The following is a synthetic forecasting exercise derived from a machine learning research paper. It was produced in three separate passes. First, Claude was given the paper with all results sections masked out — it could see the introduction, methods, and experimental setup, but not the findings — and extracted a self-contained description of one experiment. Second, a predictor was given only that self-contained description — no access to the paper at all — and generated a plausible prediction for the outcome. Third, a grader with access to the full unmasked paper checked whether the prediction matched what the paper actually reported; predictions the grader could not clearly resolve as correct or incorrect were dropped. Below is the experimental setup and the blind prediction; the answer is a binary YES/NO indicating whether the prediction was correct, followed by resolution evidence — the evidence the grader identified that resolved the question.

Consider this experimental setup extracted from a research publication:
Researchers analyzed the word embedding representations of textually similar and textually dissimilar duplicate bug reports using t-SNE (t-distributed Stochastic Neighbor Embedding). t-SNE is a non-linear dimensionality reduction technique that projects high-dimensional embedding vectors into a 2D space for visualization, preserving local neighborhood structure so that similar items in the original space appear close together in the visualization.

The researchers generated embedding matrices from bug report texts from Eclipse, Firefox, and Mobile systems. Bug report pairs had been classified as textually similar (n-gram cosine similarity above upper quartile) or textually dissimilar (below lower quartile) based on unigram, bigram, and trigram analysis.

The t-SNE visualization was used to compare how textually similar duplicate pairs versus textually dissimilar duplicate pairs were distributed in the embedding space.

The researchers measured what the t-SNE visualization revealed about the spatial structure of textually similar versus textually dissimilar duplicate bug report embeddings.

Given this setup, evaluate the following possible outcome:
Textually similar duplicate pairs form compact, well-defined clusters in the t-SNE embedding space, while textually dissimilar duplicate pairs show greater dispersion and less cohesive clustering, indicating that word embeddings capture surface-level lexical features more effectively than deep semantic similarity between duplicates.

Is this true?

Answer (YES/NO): NO